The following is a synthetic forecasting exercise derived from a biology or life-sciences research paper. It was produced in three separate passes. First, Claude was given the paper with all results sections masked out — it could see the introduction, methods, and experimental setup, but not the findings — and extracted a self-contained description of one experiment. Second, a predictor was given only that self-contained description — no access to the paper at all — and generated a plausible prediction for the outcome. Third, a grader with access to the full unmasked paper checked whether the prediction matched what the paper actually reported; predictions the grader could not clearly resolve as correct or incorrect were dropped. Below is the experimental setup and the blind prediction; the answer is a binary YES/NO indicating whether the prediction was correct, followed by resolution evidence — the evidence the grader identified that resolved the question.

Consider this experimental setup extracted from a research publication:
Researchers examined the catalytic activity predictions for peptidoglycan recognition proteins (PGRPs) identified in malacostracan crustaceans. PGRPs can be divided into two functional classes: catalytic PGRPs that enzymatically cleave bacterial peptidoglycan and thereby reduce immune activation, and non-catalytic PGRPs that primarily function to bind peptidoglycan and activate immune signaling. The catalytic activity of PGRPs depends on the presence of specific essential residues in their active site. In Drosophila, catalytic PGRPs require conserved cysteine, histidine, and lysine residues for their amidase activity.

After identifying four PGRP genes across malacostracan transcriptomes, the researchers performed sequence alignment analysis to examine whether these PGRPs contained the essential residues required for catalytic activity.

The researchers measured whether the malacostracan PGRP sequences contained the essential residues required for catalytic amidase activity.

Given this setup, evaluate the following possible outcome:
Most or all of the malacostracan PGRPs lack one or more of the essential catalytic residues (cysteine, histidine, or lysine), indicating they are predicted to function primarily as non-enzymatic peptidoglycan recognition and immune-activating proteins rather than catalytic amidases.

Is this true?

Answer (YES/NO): NO